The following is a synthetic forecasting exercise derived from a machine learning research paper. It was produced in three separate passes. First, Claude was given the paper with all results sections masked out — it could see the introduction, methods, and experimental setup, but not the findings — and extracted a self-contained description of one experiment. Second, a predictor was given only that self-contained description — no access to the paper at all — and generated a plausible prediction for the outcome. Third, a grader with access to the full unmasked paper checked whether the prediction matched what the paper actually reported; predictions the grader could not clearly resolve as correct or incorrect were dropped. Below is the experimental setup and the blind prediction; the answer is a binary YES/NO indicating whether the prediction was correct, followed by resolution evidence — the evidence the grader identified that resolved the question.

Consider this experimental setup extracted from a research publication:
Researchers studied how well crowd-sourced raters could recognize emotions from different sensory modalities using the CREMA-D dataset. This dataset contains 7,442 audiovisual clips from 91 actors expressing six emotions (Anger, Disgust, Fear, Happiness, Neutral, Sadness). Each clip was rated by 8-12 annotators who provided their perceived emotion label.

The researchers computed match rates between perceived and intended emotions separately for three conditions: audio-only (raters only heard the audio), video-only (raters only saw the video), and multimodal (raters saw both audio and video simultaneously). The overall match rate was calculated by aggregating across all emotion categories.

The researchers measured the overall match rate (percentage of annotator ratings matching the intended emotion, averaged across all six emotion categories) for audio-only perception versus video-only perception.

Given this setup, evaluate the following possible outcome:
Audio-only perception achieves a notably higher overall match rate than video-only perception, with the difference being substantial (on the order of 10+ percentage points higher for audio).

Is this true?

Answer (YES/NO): NO